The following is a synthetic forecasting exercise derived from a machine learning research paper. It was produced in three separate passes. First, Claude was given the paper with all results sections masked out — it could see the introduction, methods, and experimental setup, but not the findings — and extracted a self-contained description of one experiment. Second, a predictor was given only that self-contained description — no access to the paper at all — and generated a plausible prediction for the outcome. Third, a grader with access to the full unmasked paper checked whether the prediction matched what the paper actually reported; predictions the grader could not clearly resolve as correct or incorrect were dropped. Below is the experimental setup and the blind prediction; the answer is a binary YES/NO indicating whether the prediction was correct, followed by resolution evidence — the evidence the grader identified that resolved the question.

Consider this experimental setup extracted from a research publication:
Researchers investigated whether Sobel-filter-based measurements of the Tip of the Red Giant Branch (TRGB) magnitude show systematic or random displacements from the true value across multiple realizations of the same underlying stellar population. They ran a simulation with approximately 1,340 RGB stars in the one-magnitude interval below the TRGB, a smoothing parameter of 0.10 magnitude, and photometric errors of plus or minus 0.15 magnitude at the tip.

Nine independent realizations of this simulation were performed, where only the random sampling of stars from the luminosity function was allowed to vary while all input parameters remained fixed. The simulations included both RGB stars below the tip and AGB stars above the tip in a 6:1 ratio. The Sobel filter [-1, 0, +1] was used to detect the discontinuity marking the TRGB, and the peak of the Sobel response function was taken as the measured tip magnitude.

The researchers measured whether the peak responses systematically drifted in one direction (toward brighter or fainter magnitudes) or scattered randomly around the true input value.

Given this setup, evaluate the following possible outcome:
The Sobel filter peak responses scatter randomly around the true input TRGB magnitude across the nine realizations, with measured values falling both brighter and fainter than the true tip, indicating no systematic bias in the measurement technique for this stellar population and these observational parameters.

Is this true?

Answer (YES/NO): YES